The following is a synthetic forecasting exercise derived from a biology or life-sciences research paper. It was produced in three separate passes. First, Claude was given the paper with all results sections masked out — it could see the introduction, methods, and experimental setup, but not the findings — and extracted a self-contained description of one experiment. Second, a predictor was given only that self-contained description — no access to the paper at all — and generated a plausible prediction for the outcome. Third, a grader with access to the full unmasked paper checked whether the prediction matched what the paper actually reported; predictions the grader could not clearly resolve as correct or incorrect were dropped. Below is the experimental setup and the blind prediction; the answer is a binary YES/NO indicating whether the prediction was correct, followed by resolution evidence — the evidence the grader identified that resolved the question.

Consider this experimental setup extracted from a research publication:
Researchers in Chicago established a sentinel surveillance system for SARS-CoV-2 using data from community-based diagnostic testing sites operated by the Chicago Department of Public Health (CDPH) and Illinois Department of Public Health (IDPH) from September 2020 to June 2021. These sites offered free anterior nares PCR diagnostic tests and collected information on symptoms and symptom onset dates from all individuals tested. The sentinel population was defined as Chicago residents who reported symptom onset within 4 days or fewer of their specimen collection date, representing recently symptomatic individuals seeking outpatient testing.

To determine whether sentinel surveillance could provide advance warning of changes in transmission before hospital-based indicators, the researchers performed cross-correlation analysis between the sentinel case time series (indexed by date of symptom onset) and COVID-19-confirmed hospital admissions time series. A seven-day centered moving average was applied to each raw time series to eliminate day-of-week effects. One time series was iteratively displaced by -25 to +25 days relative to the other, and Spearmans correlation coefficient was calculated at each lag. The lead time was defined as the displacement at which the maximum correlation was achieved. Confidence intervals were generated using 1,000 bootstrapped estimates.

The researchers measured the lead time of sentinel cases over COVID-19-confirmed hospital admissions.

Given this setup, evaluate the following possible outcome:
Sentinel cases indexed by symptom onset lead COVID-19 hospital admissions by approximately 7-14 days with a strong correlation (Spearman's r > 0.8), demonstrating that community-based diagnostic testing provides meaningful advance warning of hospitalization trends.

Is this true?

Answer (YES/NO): NO